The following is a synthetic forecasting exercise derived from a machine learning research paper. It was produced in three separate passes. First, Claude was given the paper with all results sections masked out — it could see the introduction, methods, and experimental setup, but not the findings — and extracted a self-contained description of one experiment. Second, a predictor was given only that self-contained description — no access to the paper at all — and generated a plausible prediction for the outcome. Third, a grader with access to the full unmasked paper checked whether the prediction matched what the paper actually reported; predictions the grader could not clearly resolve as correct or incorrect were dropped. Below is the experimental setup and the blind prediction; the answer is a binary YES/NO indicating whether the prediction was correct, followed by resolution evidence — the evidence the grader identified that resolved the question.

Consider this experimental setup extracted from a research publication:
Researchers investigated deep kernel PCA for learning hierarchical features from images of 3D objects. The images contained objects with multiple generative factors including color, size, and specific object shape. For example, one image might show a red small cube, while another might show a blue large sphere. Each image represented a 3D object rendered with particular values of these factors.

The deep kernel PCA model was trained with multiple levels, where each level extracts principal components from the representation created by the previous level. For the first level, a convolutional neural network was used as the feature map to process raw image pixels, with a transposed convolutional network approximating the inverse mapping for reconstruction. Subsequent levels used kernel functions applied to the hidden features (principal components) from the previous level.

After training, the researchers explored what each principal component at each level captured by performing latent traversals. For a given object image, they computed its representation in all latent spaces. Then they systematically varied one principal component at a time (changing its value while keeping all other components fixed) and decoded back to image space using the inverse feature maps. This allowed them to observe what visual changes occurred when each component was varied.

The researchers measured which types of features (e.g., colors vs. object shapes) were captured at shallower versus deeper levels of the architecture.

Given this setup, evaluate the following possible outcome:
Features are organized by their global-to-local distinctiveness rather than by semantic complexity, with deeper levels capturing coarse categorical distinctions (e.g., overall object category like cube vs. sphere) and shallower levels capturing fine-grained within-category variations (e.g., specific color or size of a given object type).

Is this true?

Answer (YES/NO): NO